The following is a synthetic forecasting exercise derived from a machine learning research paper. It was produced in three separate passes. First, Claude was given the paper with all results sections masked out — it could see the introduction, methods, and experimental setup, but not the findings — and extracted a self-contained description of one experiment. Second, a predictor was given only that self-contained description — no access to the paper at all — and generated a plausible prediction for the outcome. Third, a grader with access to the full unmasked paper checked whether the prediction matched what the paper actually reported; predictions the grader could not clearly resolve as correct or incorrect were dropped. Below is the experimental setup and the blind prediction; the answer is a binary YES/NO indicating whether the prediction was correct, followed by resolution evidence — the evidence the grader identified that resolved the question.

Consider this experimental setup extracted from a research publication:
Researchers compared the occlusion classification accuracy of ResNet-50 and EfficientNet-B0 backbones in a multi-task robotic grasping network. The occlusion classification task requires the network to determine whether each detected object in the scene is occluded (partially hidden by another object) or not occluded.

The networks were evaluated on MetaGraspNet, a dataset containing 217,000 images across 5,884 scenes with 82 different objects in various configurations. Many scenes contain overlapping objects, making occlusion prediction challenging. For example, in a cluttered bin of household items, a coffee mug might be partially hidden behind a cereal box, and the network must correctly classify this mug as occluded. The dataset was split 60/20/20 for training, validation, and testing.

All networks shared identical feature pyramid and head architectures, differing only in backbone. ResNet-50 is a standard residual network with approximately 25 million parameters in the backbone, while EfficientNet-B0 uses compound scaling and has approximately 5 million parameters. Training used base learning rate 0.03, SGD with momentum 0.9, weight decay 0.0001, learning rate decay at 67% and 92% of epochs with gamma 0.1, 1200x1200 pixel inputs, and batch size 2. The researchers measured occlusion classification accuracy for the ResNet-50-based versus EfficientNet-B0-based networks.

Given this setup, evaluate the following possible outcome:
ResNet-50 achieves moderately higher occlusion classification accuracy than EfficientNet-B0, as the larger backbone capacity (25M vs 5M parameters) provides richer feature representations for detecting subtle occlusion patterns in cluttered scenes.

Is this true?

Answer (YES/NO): NO